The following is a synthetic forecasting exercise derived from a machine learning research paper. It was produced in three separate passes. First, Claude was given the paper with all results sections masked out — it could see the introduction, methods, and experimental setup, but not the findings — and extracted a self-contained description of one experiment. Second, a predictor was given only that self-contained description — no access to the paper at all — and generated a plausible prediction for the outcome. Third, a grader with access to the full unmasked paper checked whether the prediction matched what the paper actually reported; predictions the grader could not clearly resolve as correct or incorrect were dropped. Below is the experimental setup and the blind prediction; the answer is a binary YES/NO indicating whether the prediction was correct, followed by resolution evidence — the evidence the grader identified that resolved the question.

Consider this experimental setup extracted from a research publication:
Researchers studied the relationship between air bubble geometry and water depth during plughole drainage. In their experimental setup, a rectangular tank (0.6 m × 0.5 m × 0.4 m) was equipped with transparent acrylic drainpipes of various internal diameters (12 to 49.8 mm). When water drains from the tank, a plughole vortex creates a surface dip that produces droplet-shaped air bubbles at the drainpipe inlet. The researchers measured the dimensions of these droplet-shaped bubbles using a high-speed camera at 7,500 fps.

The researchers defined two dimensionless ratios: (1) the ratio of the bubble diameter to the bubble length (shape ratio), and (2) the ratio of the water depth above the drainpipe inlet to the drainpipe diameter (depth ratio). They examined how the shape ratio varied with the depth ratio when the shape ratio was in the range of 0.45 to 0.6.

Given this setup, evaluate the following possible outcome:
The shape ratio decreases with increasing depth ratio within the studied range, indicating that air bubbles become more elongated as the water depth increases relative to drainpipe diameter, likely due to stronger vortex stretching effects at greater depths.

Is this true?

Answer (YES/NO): YES